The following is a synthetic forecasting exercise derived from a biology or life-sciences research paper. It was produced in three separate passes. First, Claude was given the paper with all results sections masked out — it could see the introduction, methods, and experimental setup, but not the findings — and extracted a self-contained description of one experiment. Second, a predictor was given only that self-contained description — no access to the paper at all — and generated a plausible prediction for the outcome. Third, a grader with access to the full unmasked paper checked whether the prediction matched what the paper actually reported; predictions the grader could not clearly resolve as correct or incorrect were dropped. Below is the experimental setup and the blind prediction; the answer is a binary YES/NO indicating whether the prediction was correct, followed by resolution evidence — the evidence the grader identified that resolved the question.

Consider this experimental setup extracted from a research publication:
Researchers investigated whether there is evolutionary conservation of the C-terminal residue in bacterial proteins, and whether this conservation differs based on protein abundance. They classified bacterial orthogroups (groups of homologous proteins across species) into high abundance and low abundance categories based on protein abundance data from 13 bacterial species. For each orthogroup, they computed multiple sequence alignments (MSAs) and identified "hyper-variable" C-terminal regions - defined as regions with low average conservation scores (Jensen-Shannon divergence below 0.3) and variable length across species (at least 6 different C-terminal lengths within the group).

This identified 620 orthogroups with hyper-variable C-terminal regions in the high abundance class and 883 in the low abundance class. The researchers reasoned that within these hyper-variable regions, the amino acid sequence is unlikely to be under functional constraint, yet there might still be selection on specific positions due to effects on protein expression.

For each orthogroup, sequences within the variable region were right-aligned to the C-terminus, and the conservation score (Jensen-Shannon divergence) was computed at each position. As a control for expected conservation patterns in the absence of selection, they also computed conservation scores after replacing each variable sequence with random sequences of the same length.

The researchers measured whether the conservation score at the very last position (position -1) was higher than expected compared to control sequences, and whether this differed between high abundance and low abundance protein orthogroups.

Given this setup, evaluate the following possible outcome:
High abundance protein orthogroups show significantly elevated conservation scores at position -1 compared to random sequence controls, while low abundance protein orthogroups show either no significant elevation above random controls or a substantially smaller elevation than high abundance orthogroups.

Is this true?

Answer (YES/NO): YES